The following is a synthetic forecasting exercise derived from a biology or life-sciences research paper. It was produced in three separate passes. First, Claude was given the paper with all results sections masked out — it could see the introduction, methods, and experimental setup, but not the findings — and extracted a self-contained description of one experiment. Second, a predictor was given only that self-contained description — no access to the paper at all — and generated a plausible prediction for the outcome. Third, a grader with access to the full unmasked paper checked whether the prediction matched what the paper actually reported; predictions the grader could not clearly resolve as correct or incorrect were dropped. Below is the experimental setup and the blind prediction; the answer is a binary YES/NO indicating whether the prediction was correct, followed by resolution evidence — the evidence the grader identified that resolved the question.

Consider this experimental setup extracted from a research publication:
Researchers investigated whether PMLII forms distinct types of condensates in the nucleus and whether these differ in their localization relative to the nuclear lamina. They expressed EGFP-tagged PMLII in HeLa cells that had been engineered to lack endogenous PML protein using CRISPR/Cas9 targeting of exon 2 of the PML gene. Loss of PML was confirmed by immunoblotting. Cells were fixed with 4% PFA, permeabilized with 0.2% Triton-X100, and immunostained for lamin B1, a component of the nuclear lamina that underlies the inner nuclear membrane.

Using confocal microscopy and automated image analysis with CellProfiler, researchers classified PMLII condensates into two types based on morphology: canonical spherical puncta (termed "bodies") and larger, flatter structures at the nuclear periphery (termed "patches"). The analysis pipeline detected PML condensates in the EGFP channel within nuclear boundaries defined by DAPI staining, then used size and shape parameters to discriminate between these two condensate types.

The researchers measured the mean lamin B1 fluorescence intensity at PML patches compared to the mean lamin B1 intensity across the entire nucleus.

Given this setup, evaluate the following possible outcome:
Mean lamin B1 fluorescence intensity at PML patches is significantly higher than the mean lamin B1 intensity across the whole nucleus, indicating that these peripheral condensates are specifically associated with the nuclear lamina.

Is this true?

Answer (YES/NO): NO